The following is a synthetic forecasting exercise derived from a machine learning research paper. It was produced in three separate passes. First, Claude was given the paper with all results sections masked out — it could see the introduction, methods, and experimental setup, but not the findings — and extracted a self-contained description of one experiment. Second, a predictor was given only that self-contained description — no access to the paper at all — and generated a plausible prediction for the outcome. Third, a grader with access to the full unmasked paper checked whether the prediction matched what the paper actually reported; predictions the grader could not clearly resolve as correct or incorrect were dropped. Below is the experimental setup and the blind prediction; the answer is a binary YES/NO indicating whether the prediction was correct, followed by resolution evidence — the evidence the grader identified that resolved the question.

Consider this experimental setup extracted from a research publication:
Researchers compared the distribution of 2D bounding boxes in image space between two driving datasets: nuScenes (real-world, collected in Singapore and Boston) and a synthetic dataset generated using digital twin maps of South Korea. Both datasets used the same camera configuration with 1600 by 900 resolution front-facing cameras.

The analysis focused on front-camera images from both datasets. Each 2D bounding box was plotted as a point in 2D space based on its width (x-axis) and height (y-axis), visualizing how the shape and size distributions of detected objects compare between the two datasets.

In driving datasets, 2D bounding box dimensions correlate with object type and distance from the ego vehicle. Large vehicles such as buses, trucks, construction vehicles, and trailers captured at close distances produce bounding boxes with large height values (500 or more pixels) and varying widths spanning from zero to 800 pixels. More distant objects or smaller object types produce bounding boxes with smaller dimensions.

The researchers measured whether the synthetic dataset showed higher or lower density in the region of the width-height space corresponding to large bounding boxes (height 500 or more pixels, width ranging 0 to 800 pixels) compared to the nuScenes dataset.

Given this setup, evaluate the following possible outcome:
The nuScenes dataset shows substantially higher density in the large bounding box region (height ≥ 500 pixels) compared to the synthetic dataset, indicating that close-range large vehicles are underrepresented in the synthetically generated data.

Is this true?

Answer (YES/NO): NO